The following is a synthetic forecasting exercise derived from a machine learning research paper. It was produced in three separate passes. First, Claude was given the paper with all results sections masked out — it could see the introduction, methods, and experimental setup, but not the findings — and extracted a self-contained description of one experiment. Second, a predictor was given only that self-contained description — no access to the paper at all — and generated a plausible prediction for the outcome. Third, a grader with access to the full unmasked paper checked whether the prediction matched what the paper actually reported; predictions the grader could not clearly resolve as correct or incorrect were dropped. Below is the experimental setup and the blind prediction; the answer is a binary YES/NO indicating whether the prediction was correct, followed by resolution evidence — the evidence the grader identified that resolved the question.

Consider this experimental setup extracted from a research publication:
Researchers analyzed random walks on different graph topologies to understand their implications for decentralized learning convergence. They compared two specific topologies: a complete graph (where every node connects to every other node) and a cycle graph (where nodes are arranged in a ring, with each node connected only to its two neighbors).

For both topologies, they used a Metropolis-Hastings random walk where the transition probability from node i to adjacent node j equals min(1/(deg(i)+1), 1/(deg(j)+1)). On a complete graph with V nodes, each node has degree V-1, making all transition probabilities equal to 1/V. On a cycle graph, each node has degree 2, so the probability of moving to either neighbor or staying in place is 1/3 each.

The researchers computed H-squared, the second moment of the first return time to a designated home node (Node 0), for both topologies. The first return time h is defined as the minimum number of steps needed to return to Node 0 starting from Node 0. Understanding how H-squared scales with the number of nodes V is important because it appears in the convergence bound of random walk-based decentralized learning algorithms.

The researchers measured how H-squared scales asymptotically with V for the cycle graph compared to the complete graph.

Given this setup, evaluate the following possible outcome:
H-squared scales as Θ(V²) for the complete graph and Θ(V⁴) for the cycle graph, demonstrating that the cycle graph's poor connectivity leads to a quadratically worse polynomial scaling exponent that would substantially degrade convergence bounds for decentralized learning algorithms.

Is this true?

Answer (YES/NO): NO